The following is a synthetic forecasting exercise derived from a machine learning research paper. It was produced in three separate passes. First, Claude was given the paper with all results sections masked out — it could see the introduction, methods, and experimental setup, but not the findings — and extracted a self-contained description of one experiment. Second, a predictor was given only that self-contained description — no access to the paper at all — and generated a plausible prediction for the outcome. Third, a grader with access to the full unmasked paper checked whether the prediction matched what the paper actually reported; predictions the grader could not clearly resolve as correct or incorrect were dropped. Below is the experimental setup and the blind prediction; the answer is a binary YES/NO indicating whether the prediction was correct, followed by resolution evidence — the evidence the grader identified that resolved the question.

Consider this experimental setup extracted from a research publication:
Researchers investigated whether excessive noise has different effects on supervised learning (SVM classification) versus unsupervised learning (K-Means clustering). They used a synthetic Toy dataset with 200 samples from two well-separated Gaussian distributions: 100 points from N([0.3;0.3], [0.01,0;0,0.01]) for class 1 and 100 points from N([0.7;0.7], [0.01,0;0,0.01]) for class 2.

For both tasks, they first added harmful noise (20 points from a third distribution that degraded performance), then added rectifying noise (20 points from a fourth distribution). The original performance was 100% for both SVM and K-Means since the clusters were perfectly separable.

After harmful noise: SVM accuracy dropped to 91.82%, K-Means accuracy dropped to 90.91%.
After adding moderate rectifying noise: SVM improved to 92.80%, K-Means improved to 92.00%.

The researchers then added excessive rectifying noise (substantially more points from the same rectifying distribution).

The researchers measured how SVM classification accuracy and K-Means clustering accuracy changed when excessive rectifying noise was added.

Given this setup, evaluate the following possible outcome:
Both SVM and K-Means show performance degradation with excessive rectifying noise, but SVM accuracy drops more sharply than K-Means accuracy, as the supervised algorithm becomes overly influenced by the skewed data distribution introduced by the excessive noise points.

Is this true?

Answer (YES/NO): NO